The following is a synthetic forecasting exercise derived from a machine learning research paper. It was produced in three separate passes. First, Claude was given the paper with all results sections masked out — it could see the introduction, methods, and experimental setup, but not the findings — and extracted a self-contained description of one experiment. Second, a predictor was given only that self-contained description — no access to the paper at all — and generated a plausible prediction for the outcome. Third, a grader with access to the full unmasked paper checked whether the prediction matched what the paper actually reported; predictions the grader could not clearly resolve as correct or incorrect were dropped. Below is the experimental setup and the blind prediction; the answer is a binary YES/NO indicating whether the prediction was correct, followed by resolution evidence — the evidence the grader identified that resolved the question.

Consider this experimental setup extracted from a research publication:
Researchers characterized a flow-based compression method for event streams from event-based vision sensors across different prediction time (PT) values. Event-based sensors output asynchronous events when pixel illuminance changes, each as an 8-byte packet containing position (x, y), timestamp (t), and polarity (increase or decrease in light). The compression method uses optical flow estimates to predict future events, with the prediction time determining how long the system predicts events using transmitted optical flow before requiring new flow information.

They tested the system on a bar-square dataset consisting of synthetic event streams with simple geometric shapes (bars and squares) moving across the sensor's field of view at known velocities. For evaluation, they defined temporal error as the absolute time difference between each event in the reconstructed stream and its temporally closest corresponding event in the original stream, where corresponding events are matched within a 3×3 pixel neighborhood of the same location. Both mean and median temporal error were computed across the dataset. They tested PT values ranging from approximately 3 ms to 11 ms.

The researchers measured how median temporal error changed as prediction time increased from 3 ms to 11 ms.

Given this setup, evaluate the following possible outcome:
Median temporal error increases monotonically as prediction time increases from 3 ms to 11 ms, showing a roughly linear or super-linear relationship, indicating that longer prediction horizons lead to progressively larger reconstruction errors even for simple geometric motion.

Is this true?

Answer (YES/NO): YES